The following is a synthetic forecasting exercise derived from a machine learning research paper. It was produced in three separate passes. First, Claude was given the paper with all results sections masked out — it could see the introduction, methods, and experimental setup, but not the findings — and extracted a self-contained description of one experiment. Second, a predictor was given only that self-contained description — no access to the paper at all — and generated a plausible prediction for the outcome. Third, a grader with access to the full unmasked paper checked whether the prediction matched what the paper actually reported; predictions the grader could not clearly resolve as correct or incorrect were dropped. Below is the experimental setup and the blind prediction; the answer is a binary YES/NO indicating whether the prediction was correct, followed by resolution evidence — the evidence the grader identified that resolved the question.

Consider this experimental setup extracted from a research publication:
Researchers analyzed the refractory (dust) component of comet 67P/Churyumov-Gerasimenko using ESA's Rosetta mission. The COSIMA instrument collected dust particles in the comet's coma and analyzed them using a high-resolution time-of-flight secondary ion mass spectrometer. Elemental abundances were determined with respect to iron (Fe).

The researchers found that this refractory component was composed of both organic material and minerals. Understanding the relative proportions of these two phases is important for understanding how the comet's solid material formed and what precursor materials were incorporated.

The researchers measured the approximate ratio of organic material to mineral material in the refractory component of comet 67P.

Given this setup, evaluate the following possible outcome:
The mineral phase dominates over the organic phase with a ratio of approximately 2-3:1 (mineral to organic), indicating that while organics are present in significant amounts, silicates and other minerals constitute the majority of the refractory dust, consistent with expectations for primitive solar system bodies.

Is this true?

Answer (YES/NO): NO